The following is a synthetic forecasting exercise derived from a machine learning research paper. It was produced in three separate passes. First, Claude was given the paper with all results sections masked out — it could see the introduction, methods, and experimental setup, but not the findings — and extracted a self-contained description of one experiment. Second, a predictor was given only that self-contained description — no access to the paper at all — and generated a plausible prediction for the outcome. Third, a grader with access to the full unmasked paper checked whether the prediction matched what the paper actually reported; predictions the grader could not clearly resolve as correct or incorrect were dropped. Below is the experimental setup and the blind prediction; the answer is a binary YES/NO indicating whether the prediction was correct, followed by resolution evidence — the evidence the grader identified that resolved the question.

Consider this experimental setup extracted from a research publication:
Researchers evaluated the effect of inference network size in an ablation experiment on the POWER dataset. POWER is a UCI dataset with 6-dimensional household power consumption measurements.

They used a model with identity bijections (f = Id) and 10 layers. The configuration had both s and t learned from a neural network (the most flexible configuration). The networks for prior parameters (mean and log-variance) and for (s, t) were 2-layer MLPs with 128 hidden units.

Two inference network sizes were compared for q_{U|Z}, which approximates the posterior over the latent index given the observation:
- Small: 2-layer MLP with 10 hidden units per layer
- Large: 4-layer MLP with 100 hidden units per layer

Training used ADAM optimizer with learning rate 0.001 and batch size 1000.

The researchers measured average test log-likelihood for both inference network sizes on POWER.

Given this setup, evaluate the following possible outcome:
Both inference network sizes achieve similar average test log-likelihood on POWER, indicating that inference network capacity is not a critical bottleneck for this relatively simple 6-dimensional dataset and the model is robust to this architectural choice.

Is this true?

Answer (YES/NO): YES